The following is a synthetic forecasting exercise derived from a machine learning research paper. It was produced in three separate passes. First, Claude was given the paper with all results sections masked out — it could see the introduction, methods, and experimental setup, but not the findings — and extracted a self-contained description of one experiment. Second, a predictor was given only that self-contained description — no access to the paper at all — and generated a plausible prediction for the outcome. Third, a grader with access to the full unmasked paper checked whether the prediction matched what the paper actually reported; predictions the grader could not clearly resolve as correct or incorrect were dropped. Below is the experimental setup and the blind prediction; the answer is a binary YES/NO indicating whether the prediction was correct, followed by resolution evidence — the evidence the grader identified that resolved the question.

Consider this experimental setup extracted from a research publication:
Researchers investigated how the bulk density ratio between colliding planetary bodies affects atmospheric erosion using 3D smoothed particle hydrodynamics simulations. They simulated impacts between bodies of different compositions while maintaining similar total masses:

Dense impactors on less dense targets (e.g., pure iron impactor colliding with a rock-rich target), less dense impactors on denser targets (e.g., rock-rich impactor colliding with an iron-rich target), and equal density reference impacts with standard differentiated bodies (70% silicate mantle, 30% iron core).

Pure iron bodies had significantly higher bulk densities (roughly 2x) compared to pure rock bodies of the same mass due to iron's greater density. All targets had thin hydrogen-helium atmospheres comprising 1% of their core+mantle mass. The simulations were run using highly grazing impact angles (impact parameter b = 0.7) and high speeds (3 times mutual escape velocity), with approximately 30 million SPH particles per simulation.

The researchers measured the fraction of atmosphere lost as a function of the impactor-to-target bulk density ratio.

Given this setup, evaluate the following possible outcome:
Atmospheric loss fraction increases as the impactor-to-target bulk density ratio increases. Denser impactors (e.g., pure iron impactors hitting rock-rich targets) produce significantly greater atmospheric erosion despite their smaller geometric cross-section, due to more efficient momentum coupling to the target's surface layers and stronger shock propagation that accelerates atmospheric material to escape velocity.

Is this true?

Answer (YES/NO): YES